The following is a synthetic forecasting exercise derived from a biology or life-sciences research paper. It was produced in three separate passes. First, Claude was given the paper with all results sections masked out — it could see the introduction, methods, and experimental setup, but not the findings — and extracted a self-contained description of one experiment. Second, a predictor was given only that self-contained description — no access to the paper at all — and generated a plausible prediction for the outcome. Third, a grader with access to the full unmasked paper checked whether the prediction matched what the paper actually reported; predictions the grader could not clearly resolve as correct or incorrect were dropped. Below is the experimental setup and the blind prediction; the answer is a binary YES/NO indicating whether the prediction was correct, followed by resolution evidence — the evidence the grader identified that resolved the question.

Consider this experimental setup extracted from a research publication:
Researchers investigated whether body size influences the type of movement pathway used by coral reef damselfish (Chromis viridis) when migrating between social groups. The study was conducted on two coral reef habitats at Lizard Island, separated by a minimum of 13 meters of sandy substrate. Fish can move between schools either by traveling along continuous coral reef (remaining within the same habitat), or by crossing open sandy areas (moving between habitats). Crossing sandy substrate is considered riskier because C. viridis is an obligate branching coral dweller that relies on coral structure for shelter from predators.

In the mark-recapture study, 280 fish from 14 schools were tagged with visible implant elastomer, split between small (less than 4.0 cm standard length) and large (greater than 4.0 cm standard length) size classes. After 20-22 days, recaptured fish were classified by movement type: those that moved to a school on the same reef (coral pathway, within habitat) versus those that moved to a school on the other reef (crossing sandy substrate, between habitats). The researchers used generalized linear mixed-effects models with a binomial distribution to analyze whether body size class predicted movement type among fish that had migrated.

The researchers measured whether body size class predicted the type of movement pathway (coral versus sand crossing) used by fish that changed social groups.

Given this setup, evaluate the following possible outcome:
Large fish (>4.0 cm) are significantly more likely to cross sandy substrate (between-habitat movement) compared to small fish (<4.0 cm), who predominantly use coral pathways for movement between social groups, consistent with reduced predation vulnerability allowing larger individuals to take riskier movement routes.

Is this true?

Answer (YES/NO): NO